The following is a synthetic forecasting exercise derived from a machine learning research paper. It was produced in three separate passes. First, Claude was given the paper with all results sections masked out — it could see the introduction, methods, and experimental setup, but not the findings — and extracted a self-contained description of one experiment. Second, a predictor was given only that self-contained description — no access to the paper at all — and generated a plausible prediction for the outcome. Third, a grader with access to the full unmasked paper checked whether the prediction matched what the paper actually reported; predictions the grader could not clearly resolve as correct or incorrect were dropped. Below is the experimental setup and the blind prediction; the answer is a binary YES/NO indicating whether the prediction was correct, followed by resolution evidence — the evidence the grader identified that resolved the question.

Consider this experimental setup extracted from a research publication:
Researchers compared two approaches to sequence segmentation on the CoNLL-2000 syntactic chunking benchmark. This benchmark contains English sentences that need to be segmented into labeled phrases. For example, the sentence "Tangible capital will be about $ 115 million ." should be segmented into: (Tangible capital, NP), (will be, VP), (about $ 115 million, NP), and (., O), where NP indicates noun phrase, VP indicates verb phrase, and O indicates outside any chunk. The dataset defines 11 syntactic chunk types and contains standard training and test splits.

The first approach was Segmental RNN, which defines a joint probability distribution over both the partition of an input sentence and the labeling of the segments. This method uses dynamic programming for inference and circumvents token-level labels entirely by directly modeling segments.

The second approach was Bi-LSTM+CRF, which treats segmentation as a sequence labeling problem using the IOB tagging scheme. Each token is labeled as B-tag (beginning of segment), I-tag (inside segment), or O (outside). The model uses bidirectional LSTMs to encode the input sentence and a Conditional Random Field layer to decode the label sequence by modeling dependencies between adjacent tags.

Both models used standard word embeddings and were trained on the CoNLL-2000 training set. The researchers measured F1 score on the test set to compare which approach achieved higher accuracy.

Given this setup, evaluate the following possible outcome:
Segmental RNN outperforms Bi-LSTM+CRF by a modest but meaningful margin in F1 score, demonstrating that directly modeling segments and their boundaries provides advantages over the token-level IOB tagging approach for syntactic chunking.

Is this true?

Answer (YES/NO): YES